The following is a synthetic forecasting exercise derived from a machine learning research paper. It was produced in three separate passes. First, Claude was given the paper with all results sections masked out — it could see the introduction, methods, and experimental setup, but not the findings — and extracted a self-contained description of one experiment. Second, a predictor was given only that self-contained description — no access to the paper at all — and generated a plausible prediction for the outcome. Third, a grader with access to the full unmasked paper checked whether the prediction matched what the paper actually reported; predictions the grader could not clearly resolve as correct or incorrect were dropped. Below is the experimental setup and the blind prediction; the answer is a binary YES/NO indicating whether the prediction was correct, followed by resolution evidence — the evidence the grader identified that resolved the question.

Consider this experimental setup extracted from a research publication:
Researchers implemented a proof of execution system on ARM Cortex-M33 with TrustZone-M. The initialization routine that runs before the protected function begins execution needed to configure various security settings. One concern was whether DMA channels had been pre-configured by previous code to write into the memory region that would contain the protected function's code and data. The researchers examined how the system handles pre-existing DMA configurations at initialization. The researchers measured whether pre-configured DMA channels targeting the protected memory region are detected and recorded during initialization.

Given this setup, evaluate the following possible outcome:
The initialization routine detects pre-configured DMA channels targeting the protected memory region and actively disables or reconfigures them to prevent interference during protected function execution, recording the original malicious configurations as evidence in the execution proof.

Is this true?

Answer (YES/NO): NO